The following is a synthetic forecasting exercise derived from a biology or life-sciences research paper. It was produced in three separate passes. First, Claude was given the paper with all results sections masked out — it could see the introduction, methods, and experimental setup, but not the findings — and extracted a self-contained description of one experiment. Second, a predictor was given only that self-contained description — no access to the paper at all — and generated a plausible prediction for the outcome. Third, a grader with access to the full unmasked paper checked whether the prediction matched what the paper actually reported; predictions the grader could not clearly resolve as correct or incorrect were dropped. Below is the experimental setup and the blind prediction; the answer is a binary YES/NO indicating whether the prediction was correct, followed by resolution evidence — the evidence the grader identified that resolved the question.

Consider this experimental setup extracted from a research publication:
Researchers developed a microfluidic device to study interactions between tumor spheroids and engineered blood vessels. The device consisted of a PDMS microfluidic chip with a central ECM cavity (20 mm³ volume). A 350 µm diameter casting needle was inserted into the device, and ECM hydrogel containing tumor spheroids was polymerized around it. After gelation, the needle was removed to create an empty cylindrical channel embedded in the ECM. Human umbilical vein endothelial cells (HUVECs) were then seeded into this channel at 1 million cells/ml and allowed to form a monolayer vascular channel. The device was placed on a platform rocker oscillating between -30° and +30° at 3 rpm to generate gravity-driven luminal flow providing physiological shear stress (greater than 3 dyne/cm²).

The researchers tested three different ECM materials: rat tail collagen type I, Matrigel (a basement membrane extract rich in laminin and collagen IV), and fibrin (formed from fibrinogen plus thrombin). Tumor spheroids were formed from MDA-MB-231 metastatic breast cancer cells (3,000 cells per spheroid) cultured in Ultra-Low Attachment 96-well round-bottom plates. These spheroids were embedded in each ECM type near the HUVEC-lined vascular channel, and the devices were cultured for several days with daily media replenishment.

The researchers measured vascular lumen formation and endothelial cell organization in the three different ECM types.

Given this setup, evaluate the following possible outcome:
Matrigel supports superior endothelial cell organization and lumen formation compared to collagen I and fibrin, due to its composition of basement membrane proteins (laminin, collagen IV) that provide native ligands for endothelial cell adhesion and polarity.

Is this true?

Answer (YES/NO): NO